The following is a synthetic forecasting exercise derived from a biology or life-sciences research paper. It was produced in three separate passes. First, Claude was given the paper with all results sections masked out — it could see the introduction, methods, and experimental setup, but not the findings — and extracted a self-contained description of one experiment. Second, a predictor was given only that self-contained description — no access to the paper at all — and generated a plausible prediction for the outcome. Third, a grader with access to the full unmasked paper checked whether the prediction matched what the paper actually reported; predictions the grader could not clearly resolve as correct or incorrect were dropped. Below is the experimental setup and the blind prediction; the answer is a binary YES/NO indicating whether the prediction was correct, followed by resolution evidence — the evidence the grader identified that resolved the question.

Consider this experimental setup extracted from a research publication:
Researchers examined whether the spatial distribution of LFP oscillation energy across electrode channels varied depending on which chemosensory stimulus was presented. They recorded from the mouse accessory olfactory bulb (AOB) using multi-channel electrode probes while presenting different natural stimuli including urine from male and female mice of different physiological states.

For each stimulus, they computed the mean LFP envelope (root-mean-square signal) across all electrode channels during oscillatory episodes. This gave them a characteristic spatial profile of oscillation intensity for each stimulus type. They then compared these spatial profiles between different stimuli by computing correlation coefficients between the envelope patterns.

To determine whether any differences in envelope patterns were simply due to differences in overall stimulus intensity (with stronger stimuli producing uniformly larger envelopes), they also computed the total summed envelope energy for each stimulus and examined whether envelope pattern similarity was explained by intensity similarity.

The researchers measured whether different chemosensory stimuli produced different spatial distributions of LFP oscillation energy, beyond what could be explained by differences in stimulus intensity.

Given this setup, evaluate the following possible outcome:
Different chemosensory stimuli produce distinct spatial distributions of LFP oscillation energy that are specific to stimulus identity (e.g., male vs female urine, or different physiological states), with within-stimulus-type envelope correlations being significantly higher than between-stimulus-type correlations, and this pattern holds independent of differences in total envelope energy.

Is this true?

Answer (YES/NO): NO